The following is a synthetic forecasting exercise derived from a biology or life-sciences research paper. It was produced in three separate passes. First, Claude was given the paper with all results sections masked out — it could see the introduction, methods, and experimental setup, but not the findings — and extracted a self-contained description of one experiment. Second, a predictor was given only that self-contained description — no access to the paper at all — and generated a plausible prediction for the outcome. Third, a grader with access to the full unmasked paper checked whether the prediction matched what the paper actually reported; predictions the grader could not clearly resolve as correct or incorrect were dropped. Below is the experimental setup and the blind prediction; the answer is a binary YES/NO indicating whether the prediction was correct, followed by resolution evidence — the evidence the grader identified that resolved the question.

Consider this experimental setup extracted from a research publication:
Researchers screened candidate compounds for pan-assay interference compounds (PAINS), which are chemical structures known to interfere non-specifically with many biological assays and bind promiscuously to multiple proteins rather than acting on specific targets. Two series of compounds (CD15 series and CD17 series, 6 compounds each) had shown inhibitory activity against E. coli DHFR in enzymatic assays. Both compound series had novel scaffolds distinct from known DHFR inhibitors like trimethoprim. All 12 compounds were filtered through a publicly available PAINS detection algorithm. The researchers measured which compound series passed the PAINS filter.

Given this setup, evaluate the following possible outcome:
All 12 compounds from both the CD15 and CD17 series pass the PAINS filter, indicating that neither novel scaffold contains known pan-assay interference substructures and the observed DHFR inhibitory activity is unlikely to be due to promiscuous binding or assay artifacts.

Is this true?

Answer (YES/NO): NO